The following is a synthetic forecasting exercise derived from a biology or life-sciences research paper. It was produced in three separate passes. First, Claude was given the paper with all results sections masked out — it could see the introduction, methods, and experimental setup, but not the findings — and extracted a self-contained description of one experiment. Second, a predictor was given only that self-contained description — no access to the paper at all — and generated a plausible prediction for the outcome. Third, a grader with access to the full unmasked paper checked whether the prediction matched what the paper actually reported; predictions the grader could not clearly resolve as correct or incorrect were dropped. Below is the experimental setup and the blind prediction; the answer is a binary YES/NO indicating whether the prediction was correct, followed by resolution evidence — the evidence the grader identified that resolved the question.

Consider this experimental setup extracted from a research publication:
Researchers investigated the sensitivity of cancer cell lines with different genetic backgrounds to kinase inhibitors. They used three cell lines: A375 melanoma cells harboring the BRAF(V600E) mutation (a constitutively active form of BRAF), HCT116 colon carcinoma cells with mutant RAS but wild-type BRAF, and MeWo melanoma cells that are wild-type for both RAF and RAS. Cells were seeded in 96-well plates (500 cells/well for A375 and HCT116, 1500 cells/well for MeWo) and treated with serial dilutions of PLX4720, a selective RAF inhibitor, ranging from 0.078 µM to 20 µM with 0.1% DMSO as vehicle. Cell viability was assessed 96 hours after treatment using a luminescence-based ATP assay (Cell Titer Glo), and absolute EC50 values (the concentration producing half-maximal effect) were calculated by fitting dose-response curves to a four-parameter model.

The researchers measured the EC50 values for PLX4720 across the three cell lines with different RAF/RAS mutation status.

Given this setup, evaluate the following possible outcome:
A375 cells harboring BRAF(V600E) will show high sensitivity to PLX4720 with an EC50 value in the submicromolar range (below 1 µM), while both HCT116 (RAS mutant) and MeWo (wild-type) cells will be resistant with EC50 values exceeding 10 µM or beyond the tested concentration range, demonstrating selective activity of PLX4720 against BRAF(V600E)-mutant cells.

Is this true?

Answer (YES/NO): YES